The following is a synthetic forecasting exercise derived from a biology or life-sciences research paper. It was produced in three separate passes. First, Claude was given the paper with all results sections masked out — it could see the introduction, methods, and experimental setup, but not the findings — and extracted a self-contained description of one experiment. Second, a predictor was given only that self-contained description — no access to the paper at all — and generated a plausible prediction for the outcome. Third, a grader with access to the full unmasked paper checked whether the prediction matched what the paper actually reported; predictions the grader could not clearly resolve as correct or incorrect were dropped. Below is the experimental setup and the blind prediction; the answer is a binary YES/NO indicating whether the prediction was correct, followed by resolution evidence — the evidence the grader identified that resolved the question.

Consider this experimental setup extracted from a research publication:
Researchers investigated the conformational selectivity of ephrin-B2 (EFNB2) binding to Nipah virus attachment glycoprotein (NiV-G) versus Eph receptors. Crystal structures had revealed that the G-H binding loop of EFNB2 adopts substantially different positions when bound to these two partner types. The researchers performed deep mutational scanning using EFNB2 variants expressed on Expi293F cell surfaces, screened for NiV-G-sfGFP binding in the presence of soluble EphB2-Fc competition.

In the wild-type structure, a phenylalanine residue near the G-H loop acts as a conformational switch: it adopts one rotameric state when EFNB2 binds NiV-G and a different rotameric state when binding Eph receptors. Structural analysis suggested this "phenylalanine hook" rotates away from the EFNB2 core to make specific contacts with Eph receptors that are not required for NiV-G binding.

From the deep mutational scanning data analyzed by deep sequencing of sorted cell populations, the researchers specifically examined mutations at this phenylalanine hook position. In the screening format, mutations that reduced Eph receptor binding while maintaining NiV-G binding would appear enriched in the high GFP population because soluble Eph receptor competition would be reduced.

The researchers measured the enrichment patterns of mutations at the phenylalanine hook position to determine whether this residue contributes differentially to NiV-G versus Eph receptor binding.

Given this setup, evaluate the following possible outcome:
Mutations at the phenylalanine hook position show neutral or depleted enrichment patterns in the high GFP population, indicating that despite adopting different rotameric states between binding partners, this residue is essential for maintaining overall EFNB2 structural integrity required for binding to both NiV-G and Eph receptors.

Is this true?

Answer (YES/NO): NO